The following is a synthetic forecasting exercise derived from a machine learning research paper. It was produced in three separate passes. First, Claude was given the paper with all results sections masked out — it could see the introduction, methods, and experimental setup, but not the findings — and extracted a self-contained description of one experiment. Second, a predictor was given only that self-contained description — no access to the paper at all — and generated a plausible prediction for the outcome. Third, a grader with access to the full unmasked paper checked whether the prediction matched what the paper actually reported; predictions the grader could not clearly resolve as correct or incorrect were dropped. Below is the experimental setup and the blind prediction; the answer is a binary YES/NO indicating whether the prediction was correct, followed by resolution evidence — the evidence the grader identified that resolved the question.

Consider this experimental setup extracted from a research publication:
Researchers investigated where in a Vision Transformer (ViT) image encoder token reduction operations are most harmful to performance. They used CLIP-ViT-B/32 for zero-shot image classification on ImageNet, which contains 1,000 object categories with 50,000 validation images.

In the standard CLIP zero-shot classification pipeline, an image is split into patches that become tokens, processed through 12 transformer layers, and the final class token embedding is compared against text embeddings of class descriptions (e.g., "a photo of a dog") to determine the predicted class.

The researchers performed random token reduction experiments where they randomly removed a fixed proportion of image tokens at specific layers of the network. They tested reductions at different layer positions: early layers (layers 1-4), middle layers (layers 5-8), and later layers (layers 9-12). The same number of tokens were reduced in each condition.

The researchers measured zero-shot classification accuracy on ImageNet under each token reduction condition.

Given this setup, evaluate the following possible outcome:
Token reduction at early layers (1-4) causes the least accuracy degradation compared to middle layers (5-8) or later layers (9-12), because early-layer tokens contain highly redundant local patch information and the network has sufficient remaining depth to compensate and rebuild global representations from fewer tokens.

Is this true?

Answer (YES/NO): NO